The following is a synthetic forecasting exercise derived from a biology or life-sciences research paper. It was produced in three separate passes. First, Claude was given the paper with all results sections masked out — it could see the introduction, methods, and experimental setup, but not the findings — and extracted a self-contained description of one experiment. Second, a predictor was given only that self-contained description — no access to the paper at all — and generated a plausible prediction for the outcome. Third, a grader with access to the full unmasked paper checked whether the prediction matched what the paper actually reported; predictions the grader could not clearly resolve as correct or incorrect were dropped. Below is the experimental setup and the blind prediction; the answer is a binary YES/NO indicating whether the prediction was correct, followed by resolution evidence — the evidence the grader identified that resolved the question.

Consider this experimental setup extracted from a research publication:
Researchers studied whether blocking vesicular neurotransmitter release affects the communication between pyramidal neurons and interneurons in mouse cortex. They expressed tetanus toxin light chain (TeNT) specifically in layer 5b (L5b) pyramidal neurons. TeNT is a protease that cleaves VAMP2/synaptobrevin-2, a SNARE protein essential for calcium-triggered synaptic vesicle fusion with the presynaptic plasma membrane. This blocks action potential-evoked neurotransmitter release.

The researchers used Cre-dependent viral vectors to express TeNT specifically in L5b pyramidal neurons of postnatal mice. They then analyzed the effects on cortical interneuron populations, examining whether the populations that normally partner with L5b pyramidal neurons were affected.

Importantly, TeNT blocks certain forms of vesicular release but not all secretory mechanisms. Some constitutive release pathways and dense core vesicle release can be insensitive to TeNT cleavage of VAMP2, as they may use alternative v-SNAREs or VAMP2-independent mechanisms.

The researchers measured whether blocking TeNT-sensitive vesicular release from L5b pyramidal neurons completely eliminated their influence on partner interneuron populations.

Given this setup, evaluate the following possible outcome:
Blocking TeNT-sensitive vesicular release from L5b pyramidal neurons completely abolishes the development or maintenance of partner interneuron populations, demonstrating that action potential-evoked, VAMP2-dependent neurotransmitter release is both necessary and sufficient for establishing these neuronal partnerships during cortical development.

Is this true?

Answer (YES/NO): NO